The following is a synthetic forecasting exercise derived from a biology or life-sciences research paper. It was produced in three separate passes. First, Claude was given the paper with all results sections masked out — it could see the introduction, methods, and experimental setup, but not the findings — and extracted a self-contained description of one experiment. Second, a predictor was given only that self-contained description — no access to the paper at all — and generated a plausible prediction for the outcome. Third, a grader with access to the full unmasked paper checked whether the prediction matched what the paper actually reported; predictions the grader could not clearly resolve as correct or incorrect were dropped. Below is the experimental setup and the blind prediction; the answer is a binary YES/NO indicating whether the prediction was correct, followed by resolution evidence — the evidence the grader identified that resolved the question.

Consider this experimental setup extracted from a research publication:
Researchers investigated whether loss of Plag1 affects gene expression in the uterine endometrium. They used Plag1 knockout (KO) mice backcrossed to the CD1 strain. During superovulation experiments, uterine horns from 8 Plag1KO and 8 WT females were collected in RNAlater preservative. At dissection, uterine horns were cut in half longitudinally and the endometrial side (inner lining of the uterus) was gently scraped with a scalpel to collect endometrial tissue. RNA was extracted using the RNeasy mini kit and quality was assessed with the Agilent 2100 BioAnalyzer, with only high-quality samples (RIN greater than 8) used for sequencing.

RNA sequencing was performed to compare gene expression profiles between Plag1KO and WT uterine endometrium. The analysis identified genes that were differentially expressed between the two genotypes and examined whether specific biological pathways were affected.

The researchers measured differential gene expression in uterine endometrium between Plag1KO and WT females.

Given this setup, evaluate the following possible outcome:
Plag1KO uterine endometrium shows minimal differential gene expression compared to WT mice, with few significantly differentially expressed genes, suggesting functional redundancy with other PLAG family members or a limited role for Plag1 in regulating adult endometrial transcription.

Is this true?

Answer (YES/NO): YES